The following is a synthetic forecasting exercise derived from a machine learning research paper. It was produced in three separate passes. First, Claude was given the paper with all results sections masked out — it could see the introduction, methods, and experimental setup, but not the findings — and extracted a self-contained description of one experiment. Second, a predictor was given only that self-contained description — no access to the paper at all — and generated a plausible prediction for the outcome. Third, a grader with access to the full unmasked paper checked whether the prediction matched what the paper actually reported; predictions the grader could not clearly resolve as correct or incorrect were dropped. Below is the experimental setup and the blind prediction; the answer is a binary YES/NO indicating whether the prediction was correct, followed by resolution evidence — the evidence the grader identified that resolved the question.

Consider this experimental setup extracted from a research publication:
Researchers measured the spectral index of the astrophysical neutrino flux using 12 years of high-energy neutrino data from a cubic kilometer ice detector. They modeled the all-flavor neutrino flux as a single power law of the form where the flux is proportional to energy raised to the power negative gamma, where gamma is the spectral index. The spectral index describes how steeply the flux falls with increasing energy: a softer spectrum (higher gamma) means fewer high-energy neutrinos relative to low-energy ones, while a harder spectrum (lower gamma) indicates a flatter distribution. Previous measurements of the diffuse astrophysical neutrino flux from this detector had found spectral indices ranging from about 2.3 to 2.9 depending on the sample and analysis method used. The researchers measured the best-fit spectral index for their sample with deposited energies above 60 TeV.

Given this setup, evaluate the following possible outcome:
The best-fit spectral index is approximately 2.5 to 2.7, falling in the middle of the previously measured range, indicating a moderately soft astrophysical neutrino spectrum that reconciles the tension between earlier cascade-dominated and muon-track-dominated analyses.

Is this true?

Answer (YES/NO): NO